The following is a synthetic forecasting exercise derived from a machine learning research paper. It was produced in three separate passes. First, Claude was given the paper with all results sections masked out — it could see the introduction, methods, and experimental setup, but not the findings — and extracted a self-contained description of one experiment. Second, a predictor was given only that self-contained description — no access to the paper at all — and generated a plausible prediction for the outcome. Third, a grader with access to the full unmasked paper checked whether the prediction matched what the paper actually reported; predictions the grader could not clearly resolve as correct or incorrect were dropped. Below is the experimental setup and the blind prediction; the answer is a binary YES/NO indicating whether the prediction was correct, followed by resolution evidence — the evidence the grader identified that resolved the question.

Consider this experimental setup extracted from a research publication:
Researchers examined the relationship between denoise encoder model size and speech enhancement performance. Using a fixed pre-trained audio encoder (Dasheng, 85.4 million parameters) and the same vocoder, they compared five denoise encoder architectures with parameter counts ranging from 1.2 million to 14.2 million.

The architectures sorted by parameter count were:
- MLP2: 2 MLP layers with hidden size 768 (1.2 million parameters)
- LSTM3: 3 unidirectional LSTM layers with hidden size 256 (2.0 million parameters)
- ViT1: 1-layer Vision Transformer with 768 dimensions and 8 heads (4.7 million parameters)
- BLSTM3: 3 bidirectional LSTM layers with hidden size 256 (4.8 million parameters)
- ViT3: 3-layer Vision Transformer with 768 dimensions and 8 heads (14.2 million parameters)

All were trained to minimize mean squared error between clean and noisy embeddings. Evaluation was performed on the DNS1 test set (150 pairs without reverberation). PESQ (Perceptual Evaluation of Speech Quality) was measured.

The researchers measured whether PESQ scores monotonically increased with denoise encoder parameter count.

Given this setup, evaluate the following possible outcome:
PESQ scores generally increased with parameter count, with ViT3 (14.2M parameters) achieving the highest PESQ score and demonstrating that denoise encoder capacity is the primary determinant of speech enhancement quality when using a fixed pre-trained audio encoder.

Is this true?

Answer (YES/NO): NO